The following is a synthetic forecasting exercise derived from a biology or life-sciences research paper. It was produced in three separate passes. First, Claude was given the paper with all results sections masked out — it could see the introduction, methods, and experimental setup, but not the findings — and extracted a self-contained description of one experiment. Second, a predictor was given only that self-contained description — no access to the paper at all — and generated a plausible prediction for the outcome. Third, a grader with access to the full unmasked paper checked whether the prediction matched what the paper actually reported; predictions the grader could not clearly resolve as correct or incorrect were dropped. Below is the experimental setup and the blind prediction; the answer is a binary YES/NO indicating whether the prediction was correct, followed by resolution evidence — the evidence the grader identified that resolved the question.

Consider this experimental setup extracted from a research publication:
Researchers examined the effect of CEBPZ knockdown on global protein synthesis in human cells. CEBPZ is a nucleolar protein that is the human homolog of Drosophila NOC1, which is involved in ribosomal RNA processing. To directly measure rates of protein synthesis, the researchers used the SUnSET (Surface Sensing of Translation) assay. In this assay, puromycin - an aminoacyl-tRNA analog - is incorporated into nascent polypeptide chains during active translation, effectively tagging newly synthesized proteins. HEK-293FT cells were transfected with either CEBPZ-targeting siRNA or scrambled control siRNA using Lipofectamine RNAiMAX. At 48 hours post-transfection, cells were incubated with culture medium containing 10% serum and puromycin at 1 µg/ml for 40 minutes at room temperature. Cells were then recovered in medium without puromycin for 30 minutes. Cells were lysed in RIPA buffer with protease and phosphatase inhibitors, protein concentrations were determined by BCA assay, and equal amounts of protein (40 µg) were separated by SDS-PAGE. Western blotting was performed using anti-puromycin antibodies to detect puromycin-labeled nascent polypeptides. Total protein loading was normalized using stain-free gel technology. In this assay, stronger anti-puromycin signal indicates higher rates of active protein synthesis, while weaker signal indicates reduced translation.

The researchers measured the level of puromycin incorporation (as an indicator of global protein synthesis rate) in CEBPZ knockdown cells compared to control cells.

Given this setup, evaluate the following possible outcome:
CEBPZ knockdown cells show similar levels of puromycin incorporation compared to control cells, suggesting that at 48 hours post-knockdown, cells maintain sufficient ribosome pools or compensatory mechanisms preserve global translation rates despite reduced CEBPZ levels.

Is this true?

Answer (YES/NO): NO